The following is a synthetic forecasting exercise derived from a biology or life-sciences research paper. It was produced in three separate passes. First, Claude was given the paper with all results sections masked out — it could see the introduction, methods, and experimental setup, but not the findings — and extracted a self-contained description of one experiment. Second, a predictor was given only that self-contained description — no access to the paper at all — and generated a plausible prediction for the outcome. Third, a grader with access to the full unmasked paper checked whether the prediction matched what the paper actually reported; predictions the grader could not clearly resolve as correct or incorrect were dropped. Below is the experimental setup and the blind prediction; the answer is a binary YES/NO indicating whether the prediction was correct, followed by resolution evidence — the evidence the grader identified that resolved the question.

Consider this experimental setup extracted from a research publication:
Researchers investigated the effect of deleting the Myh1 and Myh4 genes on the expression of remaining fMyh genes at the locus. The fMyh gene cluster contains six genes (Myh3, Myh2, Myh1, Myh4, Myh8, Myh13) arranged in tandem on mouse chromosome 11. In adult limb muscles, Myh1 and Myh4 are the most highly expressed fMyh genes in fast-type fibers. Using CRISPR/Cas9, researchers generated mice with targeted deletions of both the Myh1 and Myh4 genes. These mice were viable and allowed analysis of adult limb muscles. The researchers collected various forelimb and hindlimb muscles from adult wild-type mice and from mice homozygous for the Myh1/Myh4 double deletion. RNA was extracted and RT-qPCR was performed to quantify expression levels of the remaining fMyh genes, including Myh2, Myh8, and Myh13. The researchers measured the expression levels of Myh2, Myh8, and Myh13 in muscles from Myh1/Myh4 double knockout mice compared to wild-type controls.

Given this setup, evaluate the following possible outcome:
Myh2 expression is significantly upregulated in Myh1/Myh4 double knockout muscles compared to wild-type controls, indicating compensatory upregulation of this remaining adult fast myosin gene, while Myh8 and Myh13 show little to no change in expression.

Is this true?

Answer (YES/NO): NO